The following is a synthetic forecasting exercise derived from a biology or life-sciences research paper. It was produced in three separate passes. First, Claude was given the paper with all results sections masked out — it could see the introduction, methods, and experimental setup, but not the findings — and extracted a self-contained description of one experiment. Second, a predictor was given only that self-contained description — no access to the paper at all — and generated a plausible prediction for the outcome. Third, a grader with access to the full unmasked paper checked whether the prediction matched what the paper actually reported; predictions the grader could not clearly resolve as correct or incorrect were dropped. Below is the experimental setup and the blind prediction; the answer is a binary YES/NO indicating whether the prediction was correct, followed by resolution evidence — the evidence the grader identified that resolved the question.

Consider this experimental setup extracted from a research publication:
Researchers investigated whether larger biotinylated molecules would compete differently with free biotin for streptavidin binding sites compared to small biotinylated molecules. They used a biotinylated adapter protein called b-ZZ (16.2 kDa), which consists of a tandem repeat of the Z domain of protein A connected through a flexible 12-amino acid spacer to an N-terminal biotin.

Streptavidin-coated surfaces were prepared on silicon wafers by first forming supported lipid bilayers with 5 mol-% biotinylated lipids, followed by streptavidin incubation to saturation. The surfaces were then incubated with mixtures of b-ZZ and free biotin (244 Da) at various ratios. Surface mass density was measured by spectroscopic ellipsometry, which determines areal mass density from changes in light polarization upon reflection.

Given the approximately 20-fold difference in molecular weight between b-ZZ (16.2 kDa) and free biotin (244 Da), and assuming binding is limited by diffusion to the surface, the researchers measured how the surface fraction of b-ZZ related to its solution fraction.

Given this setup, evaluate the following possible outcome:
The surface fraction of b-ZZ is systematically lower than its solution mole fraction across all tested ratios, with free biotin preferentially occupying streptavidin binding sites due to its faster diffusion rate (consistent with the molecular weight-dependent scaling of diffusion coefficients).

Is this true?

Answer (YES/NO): YES